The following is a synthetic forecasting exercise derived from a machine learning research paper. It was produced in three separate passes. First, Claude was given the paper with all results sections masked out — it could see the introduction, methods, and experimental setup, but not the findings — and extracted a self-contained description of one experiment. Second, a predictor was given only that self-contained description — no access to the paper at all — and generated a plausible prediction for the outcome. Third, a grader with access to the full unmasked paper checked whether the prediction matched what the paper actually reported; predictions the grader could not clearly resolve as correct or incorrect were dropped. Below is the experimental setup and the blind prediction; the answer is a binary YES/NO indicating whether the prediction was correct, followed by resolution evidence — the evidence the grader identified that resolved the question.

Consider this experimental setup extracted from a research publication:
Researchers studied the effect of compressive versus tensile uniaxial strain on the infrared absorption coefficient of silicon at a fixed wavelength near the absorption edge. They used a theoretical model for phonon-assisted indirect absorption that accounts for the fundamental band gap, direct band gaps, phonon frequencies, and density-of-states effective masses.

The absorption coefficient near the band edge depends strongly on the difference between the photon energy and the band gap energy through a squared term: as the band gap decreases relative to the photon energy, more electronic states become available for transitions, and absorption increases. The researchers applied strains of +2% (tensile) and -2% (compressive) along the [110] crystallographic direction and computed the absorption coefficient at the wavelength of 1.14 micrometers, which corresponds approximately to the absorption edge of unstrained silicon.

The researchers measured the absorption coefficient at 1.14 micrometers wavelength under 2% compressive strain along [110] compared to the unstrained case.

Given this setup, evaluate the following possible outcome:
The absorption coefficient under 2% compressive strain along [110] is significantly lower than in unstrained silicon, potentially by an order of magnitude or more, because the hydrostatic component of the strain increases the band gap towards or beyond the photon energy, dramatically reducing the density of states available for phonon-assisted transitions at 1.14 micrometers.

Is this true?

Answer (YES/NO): NO